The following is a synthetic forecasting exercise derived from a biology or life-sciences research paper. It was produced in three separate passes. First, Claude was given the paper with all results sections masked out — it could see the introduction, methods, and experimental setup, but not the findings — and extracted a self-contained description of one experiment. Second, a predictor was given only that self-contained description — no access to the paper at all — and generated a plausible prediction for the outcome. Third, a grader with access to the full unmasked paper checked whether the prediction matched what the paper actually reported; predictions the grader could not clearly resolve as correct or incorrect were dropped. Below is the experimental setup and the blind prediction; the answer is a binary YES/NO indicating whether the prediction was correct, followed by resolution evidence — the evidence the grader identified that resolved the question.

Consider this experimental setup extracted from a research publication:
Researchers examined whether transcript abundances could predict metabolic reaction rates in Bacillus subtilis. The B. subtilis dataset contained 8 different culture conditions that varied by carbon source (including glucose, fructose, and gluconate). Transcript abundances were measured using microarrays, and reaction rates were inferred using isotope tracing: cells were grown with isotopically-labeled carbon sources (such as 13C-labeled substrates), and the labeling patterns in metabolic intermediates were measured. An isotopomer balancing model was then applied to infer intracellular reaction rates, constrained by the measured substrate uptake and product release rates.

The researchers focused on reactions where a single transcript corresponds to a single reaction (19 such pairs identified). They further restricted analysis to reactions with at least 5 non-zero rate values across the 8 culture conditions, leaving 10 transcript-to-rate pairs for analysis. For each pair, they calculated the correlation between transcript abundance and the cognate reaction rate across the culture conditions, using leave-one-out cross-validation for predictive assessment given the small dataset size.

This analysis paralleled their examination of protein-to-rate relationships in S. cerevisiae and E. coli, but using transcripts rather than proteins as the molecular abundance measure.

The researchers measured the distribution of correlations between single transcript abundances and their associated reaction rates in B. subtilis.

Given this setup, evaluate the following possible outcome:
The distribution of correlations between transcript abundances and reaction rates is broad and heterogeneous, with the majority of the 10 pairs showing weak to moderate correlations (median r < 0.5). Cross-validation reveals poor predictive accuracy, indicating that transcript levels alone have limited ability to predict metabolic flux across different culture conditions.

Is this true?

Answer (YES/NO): YES